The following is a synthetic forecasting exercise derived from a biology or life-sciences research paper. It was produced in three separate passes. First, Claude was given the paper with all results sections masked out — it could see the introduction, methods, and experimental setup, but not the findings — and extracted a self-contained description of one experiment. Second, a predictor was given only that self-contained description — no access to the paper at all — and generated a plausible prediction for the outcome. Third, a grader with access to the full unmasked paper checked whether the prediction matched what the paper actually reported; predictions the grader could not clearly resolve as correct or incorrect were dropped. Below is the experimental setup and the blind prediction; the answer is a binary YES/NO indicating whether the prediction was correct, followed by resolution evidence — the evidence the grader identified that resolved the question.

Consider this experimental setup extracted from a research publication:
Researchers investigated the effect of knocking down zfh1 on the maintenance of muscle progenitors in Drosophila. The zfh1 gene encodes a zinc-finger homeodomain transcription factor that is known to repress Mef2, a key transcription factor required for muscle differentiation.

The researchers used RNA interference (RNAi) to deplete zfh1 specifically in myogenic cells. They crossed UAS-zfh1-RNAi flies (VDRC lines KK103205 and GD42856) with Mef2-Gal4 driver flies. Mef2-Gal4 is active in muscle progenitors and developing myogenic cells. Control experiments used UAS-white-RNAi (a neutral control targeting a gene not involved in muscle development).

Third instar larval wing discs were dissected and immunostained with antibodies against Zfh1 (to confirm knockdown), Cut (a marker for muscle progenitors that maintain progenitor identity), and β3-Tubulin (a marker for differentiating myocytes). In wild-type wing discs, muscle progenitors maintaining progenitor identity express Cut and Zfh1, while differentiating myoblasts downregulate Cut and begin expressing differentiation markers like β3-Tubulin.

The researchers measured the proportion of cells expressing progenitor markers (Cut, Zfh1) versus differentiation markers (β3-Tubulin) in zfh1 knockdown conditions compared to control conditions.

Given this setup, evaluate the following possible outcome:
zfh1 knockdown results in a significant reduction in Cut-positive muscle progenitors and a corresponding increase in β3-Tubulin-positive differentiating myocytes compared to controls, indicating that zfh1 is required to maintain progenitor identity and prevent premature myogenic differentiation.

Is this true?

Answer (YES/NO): NO